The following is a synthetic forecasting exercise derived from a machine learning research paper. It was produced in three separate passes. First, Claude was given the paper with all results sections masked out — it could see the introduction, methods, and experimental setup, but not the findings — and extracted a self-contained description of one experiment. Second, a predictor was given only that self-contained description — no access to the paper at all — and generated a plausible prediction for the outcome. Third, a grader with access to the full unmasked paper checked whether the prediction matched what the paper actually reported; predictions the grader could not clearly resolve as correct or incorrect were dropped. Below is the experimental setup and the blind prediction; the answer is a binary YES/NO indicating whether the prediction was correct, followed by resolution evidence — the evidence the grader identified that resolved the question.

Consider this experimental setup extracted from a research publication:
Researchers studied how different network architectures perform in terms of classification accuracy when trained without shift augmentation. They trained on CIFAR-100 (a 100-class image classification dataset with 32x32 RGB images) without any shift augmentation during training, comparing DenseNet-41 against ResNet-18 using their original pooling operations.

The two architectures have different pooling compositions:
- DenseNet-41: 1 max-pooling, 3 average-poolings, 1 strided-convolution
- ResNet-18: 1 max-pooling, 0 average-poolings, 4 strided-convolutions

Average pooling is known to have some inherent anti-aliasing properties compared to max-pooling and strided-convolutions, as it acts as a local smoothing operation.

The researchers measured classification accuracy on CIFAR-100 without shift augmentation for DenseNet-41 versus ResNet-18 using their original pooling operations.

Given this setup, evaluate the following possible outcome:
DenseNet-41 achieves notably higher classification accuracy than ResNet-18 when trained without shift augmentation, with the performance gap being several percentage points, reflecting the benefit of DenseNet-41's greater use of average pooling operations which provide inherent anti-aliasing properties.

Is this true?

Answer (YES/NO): YES